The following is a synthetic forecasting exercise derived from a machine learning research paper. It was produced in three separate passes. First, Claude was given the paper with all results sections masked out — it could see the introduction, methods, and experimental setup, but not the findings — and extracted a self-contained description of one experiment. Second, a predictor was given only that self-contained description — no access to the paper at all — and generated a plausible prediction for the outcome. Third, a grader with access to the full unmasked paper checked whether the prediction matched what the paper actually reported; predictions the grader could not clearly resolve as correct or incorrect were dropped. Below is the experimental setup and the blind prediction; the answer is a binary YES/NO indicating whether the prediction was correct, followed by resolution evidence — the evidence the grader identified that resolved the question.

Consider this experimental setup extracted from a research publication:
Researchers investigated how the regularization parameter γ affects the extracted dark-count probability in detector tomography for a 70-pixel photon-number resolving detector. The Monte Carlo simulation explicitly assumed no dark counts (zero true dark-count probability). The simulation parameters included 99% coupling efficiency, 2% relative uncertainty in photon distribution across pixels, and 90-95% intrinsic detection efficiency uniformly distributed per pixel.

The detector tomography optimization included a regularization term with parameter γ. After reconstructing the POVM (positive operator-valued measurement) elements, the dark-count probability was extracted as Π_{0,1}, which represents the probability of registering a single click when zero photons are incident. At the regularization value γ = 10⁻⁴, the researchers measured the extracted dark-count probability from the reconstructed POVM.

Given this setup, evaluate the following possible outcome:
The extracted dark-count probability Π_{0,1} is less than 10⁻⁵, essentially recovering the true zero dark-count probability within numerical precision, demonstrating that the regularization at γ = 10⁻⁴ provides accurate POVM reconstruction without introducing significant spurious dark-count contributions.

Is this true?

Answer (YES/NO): NO